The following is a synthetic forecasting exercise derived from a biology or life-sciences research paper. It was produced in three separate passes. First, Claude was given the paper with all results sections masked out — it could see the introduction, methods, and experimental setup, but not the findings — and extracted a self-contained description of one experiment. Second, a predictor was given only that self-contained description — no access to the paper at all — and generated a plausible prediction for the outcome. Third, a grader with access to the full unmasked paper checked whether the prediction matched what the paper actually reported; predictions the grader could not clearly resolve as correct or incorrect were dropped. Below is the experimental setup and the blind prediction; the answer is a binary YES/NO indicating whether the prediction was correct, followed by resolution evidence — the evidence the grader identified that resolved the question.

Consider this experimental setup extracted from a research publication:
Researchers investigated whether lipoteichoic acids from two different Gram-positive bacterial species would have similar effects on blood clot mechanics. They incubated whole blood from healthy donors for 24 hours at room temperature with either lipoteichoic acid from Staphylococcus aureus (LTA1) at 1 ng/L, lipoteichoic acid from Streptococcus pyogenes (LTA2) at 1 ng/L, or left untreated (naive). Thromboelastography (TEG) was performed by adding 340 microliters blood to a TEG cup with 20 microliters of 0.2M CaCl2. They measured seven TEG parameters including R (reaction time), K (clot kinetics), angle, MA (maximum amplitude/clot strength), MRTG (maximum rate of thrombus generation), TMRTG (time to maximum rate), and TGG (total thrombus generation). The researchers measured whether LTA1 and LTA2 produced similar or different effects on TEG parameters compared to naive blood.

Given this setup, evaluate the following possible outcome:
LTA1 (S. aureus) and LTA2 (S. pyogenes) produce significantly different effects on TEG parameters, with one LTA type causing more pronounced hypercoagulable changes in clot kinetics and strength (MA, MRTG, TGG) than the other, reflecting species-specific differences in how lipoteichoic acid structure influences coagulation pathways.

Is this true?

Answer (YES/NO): NO